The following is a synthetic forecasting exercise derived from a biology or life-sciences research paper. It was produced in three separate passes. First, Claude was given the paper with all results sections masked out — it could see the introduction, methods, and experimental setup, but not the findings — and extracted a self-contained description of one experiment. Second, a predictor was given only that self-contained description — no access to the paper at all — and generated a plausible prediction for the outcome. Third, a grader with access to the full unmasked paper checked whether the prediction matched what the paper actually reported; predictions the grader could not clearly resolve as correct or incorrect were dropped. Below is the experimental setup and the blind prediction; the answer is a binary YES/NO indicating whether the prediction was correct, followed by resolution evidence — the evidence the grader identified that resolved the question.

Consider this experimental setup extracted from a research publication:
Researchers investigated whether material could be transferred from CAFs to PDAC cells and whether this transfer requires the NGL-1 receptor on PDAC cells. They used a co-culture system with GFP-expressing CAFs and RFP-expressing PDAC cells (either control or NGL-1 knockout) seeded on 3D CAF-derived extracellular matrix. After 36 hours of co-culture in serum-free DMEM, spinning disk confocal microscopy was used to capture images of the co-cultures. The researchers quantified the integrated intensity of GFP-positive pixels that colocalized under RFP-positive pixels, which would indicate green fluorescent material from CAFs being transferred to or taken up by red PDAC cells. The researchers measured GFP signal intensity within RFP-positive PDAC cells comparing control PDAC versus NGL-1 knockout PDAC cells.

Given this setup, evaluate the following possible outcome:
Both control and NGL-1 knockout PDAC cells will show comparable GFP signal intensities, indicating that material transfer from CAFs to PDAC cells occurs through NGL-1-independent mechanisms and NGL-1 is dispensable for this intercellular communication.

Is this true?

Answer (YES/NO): NO